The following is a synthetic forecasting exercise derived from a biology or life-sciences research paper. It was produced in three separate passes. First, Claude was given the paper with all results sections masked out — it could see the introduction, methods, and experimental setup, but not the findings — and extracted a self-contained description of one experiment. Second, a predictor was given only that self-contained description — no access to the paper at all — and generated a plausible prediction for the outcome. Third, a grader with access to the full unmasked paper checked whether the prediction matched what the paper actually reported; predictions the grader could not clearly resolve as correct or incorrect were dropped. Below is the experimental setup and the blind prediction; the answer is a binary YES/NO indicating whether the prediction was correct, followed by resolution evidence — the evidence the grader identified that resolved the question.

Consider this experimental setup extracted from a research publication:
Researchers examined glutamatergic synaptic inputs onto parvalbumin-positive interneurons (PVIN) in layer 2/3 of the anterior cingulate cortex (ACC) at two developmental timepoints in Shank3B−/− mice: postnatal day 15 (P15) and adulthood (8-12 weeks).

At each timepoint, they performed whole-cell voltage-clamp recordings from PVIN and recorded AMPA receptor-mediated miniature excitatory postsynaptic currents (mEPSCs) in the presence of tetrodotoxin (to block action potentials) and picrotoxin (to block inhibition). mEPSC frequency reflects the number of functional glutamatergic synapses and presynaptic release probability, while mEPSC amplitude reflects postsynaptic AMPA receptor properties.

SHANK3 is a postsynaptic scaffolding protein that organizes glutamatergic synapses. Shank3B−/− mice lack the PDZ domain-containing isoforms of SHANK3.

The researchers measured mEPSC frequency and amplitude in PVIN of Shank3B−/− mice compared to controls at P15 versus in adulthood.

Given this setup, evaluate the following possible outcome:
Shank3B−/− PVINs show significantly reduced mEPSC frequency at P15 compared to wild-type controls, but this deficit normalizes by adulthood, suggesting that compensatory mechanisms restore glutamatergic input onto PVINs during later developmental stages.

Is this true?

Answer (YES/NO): NO